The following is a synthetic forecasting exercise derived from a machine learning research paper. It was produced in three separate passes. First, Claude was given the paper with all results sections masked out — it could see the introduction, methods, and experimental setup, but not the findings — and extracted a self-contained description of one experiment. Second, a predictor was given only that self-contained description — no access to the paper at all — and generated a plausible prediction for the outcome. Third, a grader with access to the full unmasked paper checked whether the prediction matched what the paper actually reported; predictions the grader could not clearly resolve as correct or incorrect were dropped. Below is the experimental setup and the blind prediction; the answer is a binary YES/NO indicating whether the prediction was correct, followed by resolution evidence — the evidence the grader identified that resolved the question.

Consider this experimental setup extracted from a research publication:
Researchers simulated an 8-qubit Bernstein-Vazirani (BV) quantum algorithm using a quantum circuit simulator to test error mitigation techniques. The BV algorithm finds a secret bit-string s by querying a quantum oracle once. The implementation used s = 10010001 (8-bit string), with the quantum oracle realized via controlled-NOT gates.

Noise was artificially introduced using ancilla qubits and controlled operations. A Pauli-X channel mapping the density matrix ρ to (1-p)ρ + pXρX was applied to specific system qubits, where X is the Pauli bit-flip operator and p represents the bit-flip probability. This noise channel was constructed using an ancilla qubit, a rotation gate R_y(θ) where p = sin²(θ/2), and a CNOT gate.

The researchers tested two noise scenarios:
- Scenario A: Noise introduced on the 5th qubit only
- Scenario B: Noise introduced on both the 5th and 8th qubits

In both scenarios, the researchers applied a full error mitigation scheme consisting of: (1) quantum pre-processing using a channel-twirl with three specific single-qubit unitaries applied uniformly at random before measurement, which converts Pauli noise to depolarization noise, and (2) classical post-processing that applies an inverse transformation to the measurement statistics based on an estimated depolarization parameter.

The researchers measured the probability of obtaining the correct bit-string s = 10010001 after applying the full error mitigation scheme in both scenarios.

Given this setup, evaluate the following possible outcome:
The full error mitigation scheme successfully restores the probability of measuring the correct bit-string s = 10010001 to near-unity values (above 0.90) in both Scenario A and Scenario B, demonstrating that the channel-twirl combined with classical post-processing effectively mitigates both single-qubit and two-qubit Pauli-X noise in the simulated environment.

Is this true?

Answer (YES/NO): NO